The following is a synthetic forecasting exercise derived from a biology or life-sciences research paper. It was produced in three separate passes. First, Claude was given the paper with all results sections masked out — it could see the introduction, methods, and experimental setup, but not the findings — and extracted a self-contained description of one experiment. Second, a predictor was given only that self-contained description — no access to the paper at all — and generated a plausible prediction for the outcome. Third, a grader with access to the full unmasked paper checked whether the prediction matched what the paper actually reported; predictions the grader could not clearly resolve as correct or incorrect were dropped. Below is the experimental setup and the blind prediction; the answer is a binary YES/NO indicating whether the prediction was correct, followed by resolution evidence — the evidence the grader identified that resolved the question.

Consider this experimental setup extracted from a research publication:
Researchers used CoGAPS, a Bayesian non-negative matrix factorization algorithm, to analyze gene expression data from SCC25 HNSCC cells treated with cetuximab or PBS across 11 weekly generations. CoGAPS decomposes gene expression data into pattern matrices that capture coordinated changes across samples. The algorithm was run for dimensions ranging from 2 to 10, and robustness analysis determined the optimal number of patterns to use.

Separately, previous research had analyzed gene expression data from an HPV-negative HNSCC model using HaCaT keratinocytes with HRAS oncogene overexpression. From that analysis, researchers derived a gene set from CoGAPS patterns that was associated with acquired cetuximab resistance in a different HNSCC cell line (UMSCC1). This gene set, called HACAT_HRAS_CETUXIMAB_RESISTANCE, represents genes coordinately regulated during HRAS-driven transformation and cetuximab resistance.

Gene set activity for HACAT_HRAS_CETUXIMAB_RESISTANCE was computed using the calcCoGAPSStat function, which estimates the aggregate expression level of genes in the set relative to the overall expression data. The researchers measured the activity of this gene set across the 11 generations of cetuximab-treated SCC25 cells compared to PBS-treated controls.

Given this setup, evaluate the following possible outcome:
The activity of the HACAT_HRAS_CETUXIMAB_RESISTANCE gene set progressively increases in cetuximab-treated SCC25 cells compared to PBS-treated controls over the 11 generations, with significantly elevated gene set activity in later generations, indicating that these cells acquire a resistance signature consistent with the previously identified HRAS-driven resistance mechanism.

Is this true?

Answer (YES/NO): NO